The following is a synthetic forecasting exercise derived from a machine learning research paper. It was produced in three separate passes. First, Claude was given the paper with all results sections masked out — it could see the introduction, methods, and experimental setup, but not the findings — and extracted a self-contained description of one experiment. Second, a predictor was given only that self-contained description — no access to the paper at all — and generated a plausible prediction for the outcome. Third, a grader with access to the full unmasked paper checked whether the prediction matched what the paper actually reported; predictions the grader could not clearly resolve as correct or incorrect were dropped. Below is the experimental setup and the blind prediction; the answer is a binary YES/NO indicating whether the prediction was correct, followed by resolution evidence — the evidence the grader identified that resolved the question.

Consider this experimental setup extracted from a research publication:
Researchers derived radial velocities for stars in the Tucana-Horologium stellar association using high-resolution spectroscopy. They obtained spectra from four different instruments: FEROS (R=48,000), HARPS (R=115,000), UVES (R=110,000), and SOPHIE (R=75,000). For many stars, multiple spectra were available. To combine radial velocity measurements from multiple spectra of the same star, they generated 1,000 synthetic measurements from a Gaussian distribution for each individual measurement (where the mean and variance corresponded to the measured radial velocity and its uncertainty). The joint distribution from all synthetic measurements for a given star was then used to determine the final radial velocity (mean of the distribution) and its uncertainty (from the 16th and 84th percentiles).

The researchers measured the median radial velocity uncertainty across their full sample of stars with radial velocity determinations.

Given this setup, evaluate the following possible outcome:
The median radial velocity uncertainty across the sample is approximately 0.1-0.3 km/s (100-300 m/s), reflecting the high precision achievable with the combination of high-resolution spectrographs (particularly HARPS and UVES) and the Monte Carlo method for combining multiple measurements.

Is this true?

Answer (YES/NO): NO